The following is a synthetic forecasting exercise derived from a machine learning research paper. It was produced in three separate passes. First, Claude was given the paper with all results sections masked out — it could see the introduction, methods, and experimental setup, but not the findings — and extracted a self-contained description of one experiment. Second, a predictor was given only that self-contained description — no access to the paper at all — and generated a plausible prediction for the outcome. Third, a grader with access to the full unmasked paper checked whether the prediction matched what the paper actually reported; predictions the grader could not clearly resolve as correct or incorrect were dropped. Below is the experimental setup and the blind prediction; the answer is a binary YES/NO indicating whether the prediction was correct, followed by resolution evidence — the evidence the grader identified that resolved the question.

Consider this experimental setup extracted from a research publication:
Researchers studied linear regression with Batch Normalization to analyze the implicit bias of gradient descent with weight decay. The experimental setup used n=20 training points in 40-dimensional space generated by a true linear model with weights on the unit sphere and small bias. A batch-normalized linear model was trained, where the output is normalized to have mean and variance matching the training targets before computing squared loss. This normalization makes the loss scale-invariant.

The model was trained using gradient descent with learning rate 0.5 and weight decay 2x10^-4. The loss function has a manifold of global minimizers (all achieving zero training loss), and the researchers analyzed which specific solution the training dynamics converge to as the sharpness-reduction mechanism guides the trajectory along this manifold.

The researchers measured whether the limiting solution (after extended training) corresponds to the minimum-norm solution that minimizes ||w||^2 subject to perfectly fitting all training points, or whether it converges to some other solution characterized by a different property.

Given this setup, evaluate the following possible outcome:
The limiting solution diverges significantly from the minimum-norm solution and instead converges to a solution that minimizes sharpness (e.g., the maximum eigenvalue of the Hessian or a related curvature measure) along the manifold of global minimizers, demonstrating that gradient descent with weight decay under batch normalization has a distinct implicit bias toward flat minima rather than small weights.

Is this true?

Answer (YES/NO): NO